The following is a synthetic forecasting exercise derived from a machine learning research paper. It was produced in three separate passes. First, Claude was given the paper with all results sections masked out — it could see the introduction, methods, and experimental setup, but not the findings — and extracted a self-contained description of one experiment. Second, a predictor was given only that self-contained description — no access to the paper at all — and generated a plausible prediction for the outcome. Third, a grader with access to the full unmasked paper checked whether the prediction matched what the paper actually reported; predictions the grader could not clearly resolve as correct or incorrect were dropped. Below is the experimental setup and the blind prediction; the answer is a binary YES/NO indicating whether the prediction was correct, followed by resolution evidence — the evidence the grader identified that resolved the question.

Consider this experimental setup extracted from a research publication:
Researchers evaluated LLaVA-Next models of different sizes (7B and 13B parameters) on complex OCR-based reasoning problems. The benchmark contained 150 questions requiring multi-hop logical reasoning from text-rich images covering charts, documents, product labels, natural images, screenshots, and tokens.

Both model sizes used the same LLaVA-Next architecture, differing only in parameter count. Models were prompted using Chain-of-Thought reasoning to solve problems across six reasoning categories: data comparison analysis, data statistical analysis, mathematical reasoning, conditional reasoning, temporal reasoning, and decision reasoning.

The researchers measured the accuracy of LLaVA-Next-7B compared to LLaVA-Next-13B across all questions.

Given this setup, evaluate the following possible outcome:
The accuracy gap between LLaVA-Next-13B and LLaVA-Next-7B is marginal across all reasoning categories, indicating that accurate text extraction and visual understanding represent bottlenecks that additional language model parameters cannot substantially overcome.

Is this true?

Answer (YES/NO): NO